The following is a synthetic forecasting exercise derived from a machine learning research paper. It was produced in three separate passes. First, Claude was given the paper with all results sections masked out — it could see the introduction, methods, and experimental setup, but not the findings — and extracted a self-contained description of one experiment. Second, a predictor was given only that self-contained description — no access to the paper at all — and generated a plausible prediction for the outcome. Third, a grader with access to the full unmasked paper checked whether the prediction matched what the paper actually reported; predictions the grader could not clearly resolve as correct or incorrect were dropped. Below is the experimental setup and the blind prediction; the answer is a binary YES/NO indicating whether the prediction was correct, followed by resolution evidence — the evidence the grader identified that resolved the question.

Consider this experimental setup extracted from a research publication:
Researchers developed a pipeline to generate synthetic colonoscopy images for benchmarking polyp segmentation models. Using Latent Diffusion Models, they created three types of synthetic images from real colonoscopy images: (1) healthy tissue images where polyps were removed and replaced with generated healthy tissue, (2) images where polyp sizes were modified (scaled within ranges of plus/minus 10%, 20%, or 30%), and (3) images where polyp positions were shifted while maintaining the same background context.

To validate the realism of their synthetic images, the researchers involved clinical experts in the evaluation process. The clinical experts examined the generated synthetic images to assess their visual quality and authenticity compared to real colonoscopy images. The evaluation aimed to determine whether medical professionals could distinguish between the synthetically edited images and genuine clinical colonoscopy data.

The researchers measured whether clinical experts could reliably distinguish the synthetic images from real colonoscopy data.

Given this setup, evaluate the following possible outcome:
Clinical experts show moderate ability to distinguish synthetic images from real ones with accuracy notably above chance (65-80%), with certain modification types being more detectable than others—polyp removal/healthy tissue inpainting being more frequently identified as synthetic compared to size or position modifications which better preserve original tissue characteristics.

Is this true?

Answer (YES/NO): NO